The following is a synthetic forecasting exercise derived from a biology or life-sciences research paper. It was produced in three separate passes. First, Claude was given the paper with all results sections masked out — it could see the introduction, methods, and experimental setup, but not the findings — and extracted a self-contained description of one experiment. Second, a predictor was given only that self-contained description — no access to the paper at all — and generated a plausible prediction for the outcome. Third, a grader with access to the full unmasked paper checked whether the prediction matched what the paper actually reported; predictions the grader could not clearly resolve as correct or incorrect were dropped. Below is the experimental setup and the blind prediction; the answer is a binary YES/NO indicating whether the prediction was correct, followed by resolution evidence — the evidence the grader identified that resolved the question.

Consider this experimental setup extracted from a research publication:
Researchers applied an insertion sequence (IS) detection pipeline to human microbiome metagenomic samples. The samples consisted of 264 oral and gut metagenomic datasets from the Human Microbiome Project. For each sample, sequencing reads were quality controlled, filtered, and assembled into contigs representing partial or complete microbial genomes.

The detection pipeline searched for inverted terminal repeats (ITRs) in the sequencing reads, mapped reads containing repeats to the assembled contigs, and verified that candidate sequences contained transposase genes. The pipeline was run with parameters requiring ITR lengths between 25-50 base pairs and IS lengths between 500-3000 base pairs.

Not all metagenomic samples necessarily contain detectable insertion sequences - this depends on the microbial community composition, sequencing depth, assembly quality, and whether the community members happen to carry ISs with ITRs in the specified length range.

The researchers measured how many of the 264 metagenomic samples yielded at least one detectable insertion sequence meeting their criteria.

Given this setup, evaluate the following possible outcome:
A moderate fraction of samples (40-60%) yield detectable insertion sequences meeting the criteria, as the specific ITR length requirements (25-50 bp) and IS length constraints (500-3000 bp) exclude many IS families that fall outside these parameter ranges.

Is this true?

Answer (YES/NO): NO